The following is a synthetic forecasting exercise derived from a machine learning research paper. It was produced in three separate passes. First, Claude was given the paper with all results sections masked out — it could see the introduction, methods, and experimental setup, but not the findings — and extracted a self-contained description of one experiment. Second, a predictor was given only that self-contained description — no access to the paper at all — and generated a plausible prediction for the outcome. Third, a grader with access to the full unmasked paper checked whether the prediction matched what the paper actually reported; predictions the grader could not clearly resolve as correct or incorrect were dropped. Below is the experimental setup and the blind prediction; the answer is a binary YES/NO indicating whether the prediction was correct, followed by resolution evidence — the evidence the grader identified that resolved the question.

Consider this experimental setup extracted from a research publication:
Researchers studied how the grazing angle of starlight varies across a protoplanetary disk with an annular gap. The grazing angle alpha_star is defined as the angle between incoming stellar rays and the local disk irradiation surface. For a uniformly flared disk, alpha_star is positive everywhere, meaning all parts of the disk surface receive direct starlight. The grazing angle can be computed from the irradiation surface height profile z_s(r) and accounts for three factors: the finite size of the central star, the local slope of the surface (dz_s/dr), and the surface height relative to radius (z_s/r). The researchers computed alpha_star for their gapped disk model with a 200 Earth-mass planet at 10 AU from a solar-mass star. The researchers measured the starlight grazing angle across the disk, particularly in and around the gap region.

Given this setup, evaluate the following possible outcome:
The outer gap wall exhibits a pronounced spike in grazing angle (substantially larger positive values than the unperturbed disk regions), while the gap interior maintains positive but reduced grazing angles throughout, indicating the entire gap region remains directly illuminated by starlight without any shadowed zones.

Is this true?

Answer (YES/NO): YES